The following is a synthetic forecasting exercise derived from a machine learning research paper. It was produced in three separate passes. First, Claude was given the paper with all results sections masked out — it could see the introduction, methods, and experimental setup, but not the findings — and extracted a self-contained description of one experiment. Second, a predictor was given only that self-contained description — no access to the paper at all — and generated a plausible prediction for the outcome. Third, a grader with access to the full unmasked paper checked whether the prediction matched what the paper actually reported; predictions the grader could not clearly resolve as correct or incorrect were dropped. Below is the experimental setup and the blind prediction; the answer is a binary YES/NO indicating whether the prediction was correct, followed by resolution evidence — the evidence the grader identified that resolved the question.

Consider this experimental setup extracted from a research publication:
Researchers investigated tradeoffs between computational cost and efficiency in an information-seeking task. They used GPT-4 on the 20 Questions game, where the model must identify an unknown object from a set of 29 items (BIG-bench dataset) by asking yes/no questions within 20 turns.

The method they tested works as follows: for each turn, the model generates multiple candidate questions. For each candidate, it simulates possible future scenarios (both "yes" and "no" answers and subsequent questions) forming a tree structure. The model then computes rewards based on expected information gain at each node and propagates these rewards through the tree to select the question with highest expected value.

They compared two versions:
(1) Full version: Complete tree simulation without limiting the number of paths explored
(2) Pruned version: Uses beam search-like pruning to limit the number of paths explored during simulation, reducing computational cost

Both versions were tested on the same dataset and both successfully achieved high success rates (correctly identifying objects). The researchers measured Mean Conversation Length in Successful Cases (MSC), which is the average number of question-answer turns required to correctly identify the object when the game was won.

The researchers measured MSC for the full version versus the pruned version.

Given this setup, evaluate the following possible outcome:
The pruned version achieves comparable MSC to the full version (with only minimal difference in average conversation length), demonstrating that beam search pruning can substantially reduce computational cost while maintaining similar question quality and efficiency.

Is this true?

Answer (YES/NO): NO